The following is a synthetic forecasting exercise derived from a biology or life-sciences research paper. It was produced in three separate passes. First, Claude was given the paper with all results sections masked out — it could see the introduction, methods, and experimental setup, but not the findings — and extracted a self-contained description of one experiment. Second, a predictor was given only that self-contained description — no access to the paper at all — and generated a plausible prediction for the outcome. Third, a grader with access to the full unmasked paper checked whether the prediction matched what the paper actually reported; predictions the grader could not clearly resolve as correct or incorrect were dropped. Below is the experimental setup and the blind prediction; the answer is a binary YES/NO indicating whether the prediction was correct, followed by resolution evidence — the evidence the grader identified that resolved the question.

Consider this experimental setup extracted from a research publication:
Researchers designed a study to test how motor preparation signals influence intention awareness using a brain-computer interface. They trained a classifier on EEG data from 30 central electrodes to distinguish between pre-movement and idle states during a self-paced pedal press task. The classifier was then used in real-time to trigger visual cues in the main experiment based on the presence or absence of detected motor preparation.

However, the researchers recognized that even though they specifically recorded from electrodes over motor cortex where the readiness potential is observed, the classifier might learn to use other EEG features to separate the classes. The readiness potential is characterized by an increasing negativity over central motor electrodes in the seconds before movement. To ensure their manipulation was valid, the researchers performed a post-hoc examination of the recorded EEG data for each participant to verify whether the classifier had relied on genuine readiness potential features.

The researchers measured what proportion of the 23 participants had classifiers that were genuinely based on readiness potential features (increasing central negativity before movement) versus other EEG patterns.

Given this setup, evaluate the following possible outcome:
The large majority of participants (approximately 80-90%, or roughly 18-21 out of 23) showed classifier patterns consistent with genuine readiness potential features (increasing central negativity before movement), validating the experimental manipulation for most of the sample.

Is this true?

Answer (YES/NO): NO